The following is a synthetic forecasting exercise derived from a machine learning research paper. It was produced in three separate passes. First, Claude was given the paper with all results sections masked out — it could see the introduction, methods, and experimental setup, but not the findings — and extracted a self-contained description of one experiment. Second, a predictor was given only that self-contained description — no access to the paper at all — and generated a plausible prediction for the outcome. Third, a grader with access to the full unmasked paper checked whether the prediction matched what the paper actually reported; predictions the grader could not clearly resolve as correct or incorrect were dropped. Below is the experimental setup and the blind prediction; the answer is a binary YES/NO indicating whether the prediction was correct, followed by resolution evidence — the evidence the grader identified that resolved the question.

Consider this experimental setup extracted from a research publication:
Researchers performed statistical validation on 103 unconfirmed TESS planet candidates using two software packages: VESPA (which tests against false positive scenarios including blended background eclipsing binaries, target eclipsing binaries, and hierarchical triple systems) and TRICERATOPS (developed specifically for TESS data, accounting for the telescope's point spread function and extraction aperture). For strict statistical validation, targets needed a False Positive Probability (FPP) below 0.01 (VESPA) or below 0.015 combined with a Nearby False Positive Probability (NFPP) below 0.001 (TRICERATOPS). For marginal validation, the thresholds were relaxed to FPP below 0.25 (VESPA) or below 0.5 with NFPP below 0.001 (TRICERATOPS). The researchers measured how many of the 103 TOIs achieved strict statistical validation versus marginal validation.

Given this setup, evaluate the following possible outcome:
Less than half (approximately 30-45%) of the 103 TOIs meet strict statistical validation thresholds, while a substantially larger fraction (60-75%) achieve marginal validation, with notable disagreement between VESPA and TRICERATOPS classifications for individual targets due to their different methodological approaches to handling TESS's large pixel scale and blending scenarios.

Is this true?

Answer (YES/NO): NO